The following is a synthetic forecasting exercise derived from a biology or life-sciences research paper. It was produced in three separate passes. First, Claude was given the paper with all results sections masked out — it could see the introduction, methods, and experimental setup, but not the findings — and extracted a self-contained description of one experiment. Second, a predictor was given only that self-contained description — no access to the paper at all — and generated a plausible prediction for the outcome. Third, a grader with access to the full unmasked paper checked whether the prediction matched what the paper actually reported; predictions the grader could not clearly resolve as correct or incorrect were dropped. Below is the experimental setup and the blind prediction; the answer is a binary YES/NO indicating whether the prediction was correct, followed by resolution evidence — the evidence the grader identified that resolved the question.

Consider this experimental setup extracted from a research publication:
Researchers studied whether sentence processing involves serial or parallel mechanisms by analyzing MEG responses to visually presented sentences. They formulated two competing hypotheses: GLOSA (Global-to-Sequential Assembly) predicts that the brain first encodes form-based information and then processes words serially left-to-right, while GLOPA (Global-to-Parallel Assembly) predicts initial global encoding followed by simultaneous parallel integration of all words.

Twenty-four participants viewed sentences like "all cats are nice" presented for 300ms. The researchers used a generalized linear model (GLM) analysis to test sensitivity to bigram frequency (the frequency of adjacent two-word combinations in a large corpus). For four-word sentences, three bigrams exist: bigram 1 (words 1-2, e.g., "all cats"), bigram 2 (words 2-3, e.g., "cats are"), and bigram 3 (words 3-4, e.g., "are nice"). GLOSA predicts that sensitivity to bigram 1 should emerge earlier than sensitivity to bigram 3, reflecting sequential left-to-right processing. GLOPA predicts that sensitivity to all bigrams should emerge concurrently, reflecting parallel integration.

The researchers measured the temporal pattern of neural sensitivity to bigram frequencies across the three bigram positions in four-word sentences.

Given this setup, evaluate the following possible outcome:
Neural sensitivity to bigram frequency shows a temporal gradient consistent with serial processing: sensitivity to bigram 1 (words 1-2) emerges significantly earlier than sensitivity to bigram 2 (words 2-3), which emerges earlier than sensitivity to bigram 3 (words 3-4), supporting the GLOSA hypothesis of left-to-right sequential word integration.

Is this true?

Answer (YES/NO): NO